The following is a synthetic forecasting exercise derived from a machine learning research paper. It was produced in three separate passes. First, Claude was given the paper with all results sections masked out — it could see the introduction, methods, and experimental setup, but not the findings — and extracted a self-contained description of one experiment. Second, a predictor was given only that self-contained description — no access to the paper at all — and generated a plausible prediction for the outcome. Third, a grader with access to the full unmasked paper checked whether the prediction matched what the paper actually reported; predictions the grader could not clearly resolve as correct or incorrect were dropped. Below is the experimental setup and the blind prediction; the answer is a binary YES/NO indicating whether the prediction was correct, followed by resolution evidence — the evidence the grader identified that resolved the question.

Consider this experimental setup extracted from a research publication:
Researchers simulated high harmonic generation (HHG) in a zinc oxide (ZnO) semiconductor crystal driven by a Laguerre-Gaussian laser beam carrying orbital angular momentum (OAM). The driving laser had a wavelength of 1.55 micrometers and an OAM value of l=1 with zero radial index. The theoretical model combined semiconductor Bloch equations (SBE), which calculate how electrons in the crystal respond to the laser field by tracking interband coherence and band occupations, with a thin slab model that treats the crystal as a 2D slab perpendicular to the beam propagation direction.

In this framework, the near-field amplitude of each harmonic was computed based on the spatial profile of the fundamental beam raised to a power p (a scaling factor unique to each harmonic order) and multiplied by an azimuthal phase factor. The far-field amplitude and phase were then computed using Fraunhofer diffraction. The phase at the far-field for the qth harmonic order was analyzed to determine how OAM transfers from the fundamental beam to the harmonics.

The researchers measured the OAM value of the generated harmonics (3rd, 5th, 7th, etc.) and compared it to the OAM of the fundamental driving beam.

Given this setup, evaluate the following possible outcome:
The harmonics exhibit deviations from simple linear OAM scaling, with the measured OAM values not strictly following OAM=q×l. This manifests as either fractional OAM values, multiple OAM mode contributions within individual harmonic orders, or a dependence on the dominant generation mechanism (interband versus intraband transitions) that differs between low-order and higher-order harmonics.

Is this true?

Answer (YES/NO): NO